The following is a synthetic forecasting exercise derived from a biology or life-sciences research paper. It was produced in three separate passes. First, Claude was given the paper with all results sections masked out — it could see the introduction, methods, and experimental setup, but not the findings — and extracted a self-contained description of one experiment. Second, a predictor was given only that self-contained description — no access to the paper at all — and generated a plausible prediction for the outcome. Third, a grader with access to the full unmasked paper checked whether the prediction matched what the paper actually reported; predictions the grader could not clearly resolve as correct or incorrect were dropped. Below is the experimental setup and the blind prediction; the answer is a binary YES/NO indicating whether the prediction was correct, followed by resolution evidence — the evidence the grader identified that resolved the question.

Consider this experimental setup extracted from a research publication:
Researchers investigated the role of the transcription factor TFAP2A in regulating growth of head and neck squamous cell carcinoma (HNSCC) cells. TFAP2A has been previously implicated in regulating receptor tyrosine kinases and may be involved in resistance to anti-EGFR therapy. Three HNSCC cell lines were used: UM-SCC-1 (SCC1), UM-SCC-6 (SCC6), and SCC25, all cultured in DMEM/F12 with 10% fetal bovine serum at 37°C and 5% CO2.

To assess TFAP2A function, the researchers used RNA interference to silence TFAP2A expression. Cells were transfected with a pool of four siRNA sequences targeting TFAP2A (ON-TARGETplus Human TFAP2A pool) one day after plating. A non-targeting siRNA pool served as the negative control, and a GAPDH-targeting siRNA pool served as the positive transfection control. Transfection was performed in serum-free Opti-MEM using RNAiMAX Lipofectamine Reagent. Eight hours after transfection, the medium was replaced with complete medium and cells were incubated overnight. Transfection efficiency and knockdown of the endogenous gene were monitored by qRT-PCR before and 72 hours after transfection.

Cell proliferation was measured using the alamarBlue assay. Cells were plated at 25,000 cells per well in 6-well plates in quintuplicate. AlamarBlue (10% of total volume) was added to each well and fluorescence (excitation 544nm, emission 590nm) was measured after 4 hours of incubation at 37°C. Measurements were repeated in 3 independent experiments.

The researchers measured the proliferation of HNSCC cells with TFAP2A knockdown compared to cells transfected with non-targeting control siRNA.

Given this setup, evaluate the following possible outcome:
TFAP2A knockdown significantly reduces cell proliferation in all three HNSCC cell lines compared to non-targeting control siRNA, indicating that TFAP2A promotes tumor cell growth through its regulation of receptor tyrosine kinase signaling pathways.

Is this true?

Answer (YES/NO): YES